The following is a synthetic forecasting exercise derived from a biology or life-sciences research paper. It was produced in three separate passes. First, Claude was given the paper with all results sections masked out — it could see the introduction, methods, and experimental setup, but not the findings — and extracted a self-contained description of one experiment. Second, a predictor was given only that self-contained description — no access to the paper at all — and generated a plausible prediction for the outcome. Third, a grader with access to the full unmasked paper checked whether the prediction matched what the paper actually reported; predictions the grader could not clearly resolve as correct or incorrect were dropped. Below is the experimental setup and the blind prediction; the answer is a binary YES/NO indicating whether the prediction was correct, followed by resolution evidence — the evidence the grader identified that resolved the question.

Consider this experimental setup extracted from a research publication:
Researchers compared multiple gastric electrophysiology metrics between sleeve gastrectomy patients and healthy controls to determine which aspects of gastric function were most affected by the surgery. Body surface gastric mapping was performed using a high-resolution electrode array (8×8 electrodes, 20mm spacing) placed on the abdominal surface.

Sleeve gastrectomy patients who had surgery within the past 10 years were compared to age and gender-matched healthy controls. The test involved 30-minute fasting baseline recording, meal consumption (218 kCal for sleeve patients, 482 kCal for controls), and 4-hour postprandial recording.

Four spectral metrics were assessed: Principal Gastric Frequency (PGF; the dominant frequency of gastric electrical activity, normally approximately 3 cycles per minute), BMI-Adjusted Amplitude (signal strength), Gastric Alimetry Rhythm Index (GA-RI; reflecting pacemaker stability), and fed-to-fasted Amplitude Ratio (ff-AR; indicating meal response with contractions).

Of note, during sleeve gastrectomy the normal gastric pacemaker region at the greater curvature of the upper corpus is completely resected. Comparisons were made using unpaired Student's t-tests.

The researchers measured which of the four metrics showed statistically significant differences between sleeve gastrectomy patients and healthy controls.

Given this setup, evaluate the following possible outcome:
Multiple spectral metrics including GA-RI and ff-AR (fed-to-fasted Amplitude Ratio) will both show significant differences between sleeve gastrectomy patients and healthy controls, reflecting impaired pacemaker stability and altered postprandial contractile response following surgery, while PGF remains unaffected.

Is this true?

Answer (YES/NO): NO